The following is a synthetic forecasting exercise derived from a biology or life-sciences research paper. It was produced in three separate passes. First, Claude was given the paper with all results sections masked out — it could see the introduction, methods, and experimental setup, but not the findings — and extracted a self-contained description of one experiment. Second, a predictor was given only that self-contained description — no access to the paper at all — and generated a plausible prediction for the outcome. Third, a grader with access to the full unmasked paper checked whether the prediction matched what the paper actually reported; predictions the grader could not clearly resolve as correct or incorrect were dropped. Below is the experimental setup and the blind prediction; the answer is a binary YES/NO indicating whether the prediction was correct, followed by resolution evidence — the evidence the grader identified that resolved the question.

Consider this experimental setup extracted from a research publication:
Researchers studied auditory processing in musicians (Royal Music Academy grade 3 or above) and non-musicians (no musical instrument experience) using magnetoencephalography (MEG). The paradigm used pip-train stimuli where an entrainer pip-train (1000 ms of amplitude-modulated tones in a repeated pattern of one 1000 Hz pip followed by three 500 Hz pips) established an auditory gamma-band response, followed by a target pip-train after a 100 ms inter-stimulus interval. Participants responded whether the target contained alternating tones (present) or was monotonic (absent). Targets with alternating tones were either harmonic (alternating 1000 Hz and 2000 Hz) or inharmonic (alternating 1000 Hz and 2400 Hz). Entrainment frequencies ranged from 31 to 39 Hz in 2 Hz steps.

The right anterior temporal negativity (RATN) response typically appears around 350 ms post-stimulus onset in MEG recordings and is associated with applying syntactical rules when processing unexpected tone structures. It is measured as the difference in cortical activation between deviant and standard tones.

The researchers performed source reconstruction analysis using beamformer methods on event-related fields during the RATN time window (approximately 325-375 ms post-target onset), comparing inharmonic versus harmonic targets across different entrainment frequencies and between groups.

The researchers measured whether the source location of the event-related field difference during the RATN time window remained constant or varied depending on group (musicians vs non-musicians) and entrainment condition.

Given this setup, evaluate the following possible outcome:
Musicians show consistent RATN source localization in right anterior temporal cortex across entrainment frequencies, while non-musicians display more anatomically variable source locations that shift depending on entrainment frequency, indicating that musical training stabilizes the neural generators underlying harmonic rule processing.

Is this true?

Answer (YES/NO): NO